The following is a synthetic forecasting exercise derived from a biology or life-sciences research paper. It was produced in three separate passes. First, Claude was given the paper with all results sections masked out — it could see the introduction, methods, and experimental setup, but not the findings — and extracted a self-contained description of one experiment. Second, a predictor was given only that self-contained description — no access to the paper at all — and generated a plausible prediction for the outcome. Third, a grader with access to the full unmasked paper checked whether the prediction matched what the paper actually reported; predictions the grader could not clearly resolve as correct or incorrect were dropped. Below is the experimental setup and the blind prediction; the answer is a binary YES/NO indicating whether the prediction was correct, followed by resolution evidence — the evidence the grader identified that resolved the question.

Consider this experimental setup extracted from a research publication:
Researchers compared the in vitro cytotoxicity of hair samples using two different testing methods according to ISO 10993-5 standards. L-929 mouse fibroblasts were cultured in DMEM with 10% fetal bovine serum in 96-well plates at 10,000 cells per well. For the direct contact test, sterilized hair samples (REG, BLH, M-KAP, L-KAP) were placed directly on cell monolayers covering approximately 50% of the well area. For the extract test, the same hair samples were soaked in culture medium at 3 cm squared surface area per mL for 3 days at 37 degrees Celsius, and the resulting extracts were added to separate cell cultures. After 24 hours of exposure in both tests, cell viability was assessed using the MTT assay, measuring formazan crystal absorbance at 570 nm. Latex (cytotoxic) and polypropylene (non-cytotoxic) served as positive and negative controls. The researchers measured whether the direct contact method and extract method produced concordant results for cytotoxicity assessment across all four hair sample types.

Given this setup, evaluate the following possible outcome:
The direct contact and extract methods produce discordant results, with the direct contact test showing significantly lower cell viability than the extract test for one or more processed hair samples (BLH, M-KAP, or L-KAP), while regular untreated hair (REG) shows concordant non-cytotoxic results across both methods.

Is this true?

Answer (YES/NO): NO